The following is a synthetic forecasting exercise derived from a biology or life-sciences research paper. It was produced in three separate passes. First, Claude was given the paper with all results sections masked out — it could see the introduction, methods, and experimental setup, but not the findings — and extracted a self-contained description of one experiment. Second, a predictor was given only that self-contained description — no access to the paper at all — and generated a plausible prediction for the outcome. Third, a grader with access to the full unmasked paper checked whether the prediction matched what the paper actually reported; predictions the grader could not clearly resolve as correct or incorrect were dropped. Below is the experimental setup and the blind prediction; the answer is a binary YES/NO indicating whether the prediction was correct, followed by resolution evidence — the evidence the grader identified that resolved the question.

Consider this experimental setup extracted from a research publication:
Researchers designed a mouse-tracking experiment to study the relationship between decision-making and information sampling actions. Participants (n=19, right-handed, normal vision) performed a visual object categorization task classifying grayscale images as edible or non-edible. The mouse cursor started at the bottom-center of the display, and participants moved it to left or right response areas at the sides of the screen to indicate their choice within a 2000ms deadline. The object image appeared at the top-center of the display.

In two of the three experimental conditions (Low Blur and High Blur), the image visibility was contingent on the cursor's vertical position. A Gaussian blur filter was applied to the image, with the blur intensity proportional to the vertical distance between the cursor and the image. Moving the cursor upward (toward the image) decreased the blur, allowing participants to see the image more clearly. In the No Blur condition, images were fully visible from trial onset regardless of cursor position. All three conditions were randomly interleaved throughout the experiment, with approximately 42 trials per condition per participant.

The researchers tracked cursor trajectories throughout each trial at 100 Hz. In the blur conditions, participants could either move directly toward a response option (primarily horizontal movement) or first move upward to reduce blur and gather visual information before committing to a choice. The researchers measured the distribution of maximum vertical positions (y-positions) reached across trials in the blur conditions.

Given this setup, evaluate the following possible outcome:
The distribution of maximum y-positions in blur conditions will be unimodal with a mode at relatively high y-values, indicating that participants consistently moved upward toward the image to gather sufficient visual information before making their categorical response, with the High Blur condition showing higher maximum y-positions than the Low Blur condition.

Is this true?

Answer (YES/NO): NO